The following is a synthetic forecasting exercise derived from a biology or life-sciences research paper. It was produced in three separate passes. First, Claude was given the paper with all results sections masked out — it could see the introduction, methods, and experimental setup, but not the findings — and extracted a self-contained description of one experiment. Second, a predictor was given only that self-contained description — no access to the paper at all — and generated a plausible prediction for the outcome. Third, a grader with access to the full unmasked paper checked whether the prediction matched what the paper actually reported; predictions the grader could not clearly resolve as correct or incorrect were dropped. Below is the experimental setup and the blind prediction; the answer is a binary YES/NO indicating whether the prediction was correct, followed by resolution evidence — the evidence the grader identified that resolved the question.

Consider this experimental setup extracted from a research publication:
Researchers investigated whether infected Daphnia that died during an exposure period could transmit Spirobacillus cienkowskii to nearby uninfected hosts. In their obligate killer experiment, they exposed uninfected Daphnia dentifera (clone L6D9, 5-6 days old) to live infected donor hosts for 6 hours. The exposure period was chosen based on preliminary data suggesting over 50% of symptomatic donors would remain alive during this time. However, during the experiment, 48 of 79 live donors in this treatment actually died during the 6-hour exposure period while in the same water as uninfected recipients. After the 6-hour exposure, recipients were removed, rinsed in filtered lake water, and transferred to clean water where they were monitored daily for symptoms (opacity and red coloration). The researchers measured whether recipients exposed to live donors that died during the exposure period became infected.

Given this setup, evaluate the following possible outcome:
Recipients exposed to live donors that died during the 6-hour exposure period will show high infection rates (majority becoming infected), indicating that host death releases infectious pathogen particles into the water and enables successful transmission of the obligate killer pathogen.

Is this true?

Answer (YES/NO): NO